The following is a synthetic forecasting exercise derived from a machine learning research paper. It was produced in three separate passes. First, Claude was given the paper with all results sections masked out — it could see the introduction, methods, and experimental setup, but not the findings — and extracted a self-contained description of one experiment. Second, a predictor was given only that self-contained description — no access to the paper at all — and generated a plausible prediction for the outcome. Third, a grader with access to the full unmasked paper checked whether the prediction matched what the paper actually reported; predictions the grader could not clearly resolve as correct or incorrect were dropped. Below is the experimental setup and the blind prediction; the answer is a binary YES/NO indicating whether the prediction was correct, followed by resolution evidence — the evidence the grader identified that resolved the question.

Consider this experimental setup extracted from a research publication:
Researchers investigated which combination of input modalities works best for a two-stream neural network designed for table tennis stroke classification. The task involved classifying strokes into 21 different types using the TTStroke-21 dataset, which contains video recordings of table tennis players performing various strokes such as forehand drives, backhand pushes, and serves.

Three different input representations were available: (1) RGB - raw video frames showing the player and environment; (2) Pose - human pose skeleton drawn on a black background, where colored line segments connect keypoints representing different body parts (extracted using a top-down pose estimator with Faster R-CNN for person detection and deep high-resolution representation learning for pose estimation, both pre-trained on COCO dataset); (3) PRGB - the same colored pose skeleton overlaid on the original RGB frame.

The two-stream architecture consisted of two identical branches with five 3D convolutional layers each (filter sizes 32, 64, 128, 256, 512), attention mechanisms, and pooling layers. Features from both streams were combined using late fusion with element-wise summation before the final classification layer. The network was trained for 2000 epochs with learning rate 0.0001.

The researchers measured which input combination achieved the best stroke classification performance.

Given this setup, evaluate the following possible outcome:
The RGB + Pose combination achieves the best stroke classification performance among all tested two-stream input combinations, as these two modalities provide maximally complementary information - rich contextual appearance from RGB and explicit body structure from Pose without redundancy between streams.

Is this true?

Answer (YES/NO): NO